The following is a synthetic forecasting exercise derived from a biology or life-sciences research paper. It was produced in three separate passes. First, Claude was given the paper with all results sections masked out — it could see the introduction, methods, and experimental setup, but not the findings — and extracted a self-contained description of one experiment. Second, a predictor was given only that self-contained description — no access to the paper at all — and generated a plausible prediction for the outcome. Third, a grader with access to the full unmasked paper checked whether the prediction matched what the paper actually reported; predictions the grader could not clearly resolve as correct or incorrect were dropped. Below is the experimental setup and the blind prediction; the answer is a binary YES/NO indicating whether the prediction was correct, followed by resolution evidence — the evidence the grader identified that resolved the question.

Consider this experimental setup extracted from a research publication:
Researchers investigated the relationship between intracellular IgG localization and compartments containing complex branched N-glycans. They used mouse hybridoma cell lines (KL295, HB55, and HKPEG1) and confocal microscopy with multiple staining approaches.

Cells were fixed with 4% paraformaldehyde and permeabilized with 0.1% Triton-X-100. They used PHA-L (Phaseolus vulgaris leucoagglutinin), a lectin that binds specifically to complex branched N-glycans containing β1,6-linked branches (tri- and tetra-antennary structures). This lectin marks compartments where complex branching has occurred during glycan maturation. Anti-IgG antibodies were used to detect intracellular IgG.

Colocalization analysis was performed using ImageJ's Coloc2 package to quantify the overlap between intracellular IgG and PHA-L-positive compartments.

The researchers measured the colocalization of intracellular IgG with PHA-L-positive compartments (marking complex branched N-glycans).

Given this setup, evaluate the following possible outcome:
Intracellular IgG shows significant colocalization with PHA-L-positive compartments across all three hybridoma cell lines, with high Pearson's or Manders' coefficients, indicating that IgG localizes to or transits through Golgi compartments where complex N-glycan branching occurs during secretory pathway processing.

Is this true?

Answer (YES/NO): NO